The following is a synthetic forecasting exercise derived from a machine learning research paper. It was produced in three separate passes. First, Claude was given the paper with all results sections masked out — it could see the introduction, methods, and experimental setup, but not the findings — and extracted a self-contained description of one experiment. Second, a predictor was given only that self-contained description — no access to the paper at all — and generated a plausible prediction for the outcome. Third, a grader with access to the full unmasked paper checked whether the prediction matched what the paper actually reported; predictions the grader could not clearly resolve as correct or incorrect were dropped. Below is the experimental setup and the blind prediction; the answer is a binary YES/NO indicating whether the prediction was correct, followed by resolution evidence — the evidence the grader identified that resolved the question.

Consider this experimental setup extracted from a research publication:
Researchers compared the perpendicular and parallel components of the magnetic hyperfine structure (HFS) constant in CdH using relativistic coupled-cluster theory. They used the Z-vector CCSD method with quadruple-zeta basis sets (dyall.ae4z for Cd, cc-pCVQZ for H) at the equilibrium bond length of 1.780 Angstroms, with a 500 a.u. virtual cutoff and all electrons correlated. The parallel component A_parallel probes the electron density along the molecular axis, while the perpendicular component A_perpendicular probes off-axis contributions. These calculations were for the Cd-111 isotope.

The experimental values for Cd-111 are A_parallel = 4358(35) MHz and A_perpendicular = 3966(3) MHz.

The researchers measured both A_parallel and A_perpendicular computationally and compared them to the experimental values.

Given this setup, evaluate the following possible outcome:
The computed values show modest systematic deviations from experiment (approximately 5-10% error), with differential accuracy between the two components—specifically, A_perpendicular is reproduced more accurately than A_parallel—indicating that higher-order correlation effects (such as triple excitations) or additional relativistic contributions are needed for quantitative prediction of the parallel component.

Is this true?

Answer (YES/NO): NO